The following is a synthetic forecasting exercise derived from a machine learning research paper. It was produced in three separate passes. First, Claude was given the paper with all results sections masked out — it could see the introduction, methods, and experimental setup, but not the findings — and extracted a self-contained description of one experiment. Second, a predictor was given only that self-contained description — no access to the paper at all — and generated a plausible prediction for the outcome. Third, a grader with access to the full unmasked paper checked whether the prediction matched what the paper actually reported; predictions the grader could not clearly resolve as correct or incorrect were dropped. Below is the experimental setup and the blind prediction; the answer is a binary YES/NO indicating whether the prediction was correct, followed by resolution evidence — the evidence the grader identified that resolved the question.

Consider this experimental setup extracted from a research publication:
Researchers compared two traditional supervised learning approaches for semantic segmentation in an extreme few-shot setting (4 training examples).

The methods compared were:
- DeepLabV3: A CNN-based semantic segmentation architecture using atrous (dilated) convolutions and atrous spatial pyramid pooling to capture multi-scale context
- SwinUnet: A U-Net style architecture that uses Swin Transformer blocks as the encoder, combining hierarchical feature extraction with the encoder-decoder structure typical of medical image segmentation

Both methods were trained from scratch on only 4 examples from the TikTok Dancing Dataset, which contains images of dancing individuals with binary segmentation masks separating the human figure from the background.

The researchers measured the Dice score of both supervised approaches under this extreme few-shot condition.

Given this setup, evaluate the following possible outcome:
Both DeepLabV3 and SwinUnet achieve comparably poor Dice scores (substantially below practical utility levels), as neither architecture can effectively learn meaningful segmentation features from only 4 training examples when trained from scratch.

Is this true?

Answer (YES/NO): YES